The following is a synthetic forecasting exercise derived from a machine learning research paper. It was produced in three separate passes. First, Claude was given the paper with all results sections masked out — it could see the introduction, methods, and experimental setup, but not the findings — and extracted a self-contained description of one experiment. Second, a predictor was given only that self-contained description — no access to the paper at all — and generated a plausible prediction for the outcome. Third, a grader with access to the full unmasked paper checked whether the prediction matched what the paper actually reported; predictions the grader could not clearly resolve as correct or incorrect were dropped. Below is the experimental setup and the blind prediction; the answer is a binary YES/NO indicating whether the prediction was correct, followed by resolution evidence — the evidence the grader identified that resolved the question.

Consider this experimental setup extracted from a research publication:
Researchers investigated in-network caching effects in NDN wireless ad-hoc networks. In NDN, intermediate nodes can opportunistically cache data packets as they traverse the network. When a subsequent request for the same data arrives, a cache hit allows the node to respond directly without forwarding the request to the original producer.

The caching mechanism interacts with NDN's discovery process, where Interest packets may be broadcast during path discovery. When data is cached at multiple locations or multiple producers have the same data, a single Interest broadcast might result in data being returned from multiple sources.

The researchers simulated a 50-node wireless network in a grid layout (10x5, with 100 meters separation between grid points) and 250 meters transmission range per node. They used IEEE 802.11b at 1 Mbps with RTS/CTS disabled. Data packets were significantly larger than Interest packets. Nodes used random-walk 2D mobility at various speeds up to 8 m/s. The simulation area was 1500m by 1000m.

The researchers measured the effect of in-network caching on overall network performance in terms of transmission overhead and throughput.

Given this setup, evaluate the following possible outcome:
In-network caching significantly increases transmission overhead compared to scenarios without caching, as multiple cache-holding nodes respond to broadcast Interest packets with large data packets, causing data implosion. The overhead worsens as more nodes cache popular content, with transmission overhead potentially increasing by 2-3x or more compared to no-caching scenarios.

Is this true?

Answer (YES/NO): NO